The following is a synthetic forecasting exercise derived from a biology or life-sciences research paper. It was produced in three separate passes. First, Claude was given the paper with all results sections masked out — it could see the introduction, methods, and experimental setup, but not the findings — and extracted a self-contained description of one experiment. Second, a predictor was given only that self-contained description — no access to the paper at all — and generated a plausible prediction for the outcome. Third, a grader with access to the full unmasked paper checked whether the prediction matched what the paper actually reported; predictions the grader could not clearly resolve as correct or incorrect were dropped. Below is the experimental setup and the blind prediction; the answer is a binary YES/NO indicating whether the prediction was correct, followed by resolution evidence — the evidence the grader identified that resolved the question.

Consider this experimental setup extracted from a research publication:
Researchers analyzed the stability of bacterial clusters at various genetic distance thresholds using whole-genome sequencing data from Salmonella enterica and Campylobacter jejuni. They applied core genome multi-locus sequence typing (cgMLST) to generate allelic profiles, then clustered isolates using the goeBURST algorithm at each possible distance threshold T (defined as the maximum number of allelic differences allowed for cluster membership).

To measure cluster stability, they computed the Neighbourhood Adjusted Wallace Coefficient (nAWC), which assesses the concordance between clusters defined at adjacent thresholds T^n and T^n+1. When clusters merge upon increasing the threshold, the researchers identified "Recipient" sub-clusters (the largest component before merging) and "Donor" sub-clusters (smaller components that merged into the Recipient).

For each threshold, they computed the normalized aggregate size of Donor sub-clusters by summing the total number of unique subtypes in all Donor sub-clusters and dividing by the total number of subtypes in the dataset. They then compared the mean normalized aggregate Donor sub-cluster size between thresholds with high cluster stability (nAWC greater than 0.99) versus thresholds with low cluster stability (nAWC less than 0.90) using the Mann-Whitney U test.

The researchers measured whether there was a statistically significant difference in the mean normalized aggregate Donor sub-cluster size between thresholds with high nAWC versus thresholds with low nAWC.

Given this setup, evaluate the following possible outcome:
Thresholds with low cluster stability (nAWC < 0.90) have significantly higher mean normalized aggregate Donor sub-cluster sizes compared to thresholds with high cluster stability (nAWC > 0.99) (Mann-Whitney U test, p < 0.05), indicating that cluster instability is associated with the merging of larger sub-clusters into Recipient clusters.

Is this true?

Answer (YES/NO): YES